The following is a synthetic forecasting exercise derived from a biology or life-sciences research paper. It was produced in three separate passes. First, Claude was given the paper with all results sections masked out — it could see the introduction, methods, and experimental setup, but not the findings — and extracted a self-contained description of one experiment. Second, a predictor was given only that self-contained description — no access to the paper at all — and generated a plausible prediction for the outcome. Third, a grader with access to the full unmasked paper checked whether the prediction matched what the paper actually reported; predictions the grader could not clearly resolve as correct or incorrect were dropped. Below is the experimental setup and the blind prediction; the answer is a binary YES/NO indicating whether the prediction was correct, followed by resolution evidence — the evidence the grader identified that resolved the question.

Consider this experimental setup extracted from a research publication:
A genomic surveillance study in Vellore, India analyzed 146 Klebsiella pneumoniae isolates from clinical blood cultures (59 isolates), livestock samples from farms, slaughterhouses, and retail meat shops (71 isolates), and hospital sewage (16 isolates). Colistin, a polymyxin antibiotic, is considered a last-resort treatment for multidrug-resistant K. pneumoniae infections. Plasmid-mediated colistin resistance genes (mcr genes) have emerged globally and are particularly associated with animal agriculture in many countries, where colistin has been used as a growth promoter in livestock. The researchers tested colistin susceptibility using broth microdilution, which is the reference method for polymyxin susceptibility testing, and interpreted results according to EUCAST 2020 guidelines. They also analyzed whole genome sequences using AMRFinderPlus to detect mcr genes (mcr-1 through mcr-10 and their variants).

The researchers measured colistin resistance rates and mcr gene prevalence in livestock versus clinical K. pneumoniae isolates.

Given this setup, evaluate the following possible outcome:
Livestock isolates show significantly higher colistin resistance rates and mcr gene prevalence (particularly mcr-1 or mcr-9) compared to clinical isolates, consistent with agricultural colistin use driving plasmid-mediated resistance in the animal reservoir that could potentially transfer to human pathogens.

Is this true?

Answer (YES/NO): NO